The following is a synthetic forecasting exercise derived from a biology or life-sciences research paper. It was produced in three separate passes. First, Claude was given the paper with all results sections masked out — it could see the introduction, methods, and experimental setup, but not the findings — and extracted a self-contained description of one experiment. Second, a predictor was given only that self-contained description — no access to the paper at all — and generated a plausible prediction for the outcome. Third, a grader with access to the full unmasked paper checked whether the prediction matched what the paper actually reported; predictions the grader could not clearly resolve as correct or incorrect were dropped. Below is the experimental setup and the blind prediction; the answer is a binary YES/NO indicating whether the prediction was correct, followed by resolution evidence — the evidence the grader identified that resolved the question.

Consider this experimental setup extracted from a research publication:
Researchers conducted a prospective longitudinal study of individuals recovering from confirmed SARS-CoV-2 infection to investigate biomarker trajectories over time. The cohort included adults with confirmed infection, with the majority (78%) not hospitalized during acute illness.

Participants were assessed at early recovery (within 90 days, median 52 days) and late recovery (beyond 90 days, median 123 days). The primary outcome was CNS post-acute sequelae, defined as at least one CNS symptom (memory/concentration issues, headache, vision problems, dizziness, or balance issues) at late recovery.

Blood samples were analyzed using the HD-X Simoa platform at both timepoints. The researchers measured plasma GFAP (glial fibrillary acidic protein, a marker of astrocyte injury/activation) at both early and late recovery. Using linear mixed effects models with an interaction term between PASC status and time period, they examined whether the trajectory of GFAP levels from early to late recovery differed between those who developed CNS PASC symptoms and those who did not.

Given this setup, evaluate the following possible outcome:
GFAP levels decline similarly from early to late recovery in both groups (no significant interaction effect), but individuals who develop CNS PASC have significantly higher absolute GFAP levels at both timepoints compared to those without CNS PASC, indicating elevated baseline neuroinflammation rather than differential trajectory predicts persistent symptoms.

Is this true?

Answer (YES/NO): NO